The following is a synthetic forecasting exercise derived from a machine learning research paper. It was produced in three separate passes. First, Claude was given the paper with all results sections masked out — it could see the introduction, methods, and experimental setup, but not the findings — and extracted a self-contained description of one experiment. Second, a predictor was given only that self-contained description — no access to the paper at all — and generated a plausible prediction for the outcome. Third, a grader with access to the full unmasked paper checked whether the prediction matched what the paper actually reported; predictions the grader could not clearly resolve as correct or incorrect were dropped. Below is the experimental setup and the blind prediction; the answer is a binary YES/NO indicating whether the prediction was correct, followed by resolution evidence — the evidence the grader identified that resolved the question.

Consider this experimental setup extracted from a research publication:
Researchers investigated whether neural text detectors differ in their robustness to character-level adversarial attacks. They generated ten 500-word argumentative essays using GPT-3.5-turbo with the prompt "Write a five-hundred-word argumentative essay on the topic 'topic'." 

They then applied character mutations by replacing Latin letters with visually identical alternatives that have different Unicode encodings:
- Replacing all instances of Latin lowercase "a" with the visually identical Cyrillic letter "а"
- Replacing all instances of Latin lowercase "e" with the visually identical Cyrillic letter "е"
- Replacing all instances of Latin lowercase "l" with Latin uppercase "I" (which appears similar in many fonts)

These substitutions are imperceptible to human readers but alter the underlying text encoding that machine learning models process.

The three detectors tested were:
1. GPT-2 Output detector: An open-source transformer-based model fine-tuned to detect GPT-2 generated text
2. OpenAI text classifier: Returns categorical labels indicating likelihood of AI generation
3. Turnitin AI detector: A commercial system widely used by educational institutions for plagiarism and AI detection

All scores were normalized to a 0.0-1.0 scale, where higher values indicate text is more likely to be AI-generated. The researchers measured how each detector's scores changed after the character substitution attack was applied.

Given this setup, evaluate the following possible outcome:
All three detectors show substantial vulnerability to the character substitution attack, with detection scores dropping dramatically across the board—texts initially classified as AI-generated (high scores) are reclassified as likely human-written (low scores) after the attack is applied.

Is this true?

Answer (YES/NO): NO